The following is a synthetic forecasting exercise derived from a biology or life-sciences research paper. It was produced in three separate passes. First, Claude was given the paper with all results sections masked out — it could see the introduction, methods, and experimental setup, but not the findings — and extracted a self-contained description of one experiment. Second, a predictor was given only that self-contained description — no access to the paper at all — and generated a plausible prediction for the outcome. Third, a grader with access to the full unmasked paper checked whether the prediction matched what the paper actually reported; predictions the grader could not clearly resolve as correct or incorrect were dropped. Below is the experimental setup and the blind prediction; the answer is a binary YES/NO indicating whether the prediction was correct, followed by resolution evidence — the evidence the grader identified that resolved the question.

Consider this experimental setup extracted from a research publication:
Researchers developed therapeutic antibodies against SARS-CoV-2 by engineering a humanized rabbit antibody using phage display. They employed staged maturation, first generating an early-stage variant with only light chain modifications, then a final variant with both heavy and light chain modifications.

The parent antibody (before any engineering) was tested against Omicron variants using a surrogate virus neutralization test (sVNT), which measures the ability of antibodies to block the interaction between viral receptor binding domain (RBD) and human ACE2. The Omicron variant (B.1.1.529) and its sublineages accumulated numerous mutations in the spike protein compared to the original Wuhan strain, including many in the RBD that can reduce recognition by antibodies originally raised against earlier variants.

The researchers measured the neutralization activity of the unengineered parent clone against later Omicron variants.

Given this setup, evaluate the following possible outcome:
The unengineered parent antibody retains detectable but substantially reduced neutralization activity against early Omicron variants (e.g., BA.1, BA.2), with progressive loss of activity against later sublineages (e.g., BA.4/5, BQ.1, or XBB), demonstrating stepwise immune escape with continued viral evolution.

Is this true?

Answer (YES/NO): YES